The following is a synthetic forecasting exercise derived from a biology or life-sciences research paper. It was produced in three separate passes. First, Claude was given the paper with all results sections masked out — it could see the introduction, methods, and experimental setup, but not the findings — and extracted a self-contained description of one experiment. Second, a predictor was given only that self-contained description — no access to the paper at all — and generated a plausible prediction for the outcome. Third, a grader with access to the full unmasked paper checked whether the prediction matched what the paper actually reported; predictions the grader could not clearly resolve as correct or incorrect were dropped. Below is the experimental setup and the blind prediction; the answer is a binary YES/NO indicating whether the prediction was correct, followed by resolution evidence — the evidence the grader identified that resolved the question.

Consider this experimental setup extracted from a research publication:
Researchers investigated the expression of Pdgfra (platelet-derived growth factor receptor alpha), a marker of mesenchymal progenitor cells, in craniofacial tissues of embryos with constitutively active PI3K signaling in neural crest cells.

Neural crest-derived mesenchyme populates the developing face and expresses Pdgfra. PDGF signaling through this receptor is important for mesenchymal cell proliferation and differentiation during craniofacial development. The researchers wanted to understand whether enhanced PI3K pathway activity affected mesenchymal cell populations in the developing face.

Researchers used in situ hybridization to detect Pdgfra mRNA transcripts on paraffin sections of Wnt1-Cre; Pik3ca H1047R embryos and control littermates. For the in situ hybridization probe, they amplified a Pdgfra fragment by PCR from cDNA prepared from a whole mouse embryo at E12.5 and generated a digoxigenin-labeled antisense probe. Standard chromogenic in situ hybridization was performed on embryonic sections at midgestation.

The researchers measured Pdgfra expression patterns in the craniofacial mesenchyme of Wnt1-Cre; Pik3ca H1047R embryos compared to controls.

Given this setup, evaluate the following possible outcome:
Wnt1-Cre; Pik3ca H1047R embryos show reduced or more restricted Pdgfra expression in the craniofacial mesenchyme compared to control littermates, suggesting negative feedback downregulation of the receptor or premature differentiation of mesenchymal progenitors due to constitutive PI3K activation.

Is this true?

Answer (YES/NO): NO